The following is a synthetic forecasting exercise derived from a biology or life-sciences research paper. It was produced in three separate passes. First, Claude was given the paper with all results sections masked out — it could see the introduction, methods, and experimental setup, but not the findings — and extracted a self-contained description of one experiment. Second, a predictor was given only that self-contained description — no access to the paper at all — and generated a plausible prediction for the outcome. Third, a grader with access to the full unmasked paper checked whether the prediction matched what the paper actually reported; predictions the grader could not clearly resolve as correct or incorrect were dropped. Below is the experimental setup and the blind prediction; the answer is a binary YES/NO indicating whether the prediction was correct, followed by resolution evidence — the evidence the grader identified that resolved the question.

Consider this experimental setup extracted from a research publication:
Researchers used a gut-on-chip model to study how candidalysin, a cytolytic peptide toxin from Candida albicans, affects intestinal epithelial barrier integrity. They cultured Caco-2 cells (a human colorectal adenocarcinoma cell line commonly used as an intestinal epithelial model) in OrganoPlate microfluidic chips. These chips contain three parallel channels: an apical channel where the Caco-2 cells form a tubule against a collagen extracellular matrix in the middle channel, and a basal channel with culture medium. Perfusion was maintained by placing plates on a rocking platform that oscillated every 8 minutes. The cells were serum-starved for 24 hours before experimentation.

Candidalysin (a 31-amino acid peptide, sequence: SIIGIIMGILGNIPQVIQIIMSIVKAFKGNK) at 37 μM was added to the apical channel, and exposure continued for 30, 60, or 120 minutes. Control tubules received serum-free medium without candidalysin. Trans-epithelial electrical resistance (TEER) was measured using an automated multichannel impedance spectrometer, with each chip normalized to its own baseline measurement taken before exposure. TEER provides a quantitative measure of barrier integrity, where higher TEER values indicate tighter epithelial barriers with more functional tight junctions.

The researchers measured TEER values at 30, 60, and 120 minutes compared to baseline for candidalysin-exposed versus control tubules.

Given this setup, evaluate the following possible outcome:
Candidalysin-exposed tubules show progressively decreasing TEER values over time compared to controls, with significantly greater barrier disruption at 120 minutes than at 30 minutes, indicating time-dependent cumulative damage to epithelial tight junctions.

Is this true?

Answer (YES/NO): NO